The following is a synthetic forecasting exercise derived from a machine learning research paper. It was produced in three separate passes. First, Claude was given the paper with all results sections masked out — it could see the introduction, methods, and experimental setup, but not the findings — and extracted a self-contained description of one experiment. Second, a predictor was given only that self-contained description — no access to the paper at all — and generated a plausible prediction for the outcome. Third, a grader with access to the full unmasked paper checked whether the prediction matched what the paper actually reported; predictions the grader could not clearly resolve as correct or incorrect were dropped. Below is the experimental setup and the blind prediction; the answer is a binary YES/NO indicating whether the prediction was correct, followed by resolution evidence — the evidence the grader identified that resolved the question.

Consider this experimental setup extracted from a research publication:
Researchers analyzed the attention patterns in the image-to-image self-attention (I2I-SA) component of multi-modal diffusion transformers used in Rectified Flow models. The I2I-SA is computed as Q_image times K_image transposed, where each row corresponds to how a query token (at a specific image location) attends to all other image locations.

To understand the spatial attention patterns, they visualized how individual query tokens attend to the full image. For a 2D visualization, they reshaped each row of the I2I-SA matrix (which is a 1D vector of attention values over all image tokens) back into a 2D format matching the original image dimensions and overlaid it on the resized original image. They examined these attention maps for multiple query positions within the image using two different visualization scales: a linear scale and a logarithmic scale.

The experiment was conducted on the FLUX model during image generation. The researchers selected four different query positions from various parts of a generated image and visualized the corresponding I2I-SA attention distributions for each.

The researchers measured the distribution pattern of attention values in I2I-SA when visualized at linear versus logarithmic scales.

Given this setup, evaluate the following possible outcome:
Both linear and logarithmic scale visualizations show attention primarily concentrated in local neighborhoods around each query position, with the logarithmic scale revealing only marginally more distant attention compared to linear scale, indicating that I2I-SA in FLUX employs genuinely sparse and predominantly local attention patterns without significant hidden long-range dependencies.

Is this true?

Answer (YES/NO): NO